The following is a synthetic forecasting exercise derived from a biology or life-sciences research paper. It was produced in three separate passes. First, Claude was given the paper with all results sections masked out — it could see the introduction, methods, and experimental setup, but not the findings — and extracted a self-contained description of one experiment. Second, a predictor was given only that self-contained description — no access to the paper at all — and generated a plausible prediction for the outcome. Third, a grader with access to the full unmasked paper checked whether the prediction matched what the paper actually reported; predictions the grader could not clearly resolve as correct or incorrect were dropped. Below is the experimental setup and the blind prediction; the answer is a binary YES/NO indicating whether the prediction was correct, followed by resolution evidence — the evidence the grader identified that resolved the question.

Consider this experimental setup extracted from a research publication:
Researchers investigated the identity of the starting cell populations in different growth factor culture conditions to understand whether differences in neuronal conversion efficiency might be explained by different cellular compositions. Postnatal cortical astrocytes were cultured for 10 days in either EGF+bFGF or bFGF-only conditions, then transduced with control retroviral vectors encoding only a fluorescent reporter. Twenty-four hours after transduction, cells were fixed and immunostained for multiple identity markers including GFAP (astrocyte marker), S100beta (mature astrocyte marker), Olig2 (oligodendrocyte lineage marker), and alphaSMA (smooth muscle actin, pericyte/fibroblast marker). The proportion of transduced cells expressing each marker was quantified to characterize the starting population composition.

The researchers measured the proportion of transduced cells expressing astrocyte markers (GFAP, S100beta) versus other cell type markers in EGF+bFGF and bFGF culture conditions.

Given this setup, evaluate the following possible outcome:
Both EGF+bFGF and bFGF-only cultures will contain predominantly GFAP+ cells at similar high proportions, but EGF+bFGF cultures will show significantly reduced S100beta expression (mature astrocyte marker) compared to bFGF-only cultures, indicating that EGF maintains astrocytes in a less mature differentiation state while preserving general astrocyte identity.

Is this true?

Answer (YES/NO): NO